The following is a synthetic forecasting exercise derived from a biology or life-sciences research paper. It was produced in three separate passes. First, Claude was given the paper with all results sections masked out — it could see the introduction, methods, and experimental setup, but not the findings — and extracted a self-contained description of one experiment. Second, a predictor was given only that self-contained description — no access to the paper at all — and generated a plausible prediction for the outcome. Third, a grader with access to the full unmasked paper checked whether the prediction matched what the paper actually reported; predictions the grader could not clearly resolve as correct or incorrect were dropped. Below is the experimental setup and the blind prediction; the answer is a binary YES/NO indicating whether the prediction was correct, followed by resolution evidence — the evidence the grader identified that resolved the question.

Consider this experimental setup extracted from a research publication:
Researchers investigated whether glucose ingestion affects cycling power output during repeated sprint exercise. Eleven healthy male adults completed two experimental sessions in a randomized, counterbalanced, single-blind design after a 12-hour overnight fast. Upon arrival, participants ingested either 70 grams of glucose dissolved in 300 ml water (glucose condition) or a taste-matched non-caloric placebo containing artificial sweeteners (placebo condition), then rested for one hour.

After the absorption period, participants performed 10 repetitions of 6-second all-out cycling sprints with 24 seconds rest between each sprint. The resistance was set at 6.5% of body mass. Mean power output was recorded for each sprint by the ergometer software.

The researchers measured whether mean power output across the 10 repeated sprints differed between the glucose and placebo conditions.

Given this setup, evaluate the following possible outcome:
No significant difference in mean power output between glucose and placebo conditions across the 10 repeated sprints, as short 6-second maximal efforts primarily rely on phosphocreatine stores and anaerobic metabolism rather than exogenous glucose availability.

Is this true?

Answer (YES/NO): NO